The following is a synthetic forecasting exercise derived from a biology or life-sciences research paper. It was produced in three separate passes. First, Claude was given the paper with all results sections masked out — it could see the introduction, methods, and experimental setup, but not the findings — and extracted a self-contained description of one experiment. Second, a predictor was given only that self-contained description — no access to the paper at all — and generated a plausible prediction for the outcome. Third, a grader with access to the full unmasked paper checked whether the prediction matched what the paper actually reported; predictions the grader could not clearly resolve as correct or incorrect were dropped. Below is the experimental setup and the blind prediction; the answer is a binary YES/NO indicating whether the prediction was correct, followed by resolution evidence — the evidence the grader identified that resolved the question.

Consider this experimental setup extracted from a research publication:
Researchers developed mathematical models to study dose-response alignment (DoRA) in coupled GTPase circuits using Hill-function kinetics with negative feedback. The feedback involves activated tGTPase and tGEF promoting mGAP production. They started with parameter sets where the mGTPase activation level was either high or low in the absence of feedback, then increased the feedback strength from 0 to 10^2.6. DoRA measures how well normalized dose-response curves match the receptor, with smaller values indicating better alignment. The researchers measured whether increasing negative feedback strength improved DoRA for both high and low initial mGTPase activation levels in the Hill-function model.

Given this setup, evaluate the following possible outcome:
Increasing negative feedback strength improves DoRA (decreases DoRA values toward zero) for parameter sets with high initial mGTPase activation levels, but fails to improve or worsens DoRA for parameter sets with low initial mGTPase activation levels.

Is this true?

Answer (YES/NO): NO